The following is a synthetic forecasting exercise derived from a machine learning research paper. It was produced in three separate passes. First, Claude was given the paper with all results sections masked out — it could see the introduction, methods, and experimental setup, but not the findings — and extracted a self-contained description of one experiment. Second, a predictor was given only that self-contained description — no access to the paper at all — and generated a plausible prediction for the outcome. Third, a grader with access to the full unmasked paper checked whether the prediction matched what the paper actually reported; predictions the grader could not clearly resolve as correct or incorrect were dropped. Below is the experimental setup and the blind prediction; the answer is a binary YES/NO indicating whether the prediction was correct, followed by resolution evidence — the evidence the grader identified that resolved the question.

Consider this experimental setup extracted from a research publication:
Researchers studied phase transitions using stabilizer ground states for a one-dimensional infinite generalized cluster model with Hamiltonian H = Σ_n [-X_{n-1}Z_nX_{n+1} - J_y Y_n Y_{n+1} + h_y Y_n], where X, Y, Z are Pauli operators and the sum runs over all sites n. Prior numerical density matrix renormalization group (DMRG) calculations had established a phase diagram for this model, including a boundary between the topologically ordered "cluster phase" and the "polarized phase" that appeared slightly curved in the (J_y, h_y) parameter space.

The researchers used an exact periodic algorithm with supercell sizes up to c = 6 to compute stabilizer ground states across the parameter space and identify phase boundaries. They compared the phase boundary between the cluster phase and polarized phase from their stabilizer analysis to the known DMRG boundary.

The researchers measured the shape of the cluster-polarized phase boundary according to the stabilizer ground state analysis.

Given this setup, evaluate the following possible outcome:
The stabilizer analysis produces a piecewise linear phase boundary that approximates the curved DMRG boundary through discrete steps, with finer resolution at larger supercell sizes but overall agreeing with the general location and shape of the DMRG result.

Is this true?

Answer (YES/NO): NO